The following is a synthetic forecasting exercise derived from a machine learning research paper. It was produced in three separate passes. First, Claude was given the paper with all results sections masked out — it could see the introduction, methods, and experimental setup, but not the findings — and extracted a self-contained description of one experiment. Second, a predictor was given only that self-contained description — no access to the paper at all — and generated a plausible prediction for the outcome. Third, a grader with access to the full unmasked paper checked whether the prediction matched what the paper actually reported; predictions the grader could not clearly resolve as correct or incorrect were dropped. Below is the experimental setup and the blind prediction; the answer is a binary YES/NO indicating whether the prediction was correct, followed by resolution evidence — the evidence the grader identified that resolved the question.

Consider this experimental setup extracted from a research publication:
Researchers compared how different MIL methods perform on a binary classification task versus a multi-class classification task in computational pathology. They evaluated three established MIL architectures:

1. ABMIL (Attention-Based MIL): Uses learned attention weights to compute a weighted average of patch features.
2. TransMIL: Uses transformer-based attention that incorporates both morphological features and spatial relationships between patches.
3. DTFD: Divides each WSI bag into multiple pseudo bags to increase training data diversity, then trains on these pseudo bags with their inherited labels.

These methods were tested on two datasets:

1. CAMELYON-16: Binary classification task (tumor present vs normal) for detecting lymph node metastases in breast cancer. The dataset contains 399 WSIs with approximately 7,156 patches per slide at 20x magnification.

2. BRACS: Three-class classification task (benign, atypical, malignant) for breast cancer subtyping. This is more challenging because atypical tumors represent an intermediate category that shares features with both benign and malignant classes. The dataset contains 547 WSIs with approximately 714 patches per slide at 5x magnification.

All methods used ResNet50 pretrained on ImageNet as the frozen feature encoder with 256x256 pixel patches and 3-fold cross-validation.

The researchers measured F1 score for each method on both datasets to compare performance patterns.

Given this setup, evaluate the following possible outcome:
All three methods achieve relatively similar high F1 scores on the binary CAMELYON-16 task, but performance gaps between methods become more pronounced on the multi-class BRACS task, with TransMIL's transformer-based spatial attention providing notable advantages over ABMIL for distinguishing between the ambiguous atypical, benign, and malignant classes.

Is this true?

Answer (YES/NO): NO